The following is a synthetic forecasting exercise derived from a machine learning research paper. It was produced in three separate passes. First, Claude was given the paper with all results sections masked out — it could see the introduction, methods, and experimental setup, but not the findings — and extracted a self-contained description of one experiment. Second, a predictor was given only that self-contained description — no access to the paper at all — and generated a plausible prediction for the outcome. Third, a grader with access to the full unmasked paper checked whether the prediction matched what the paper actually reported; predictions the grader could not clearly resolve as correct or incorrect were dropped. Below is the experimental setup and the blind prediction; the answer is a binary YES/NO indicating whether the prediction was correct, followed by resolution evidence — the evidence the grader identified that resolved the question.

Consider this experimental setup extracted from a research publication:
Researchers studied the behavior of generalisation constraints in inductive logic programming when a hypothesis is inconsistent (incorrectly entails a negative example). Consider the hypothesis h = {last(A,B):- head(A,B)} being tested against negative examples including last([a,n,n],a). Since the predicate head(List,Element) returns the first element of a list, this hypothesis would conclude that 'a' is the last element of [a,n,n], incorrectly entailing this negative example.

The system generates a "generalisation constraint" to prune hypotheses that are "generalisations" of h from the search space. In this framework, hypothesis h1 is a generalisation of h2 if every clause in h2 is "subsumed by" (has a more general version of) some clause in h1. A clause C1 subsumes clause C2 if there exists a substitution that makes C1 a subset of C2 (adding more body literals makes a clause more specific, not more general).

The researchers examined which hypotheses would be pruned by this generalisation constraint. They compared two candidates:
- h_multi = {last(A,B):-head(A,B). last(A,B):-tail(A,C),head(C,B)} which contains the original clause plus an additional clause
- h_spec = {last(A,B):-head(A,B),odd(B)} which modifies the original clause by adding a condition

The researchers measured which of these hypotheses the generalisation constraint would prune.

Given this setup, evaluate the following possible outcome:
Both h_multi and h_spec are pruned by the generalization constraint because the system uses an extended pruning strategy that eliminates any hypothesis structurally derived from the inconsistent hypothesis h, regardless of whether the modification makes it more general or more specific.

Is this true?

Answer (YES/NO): NO